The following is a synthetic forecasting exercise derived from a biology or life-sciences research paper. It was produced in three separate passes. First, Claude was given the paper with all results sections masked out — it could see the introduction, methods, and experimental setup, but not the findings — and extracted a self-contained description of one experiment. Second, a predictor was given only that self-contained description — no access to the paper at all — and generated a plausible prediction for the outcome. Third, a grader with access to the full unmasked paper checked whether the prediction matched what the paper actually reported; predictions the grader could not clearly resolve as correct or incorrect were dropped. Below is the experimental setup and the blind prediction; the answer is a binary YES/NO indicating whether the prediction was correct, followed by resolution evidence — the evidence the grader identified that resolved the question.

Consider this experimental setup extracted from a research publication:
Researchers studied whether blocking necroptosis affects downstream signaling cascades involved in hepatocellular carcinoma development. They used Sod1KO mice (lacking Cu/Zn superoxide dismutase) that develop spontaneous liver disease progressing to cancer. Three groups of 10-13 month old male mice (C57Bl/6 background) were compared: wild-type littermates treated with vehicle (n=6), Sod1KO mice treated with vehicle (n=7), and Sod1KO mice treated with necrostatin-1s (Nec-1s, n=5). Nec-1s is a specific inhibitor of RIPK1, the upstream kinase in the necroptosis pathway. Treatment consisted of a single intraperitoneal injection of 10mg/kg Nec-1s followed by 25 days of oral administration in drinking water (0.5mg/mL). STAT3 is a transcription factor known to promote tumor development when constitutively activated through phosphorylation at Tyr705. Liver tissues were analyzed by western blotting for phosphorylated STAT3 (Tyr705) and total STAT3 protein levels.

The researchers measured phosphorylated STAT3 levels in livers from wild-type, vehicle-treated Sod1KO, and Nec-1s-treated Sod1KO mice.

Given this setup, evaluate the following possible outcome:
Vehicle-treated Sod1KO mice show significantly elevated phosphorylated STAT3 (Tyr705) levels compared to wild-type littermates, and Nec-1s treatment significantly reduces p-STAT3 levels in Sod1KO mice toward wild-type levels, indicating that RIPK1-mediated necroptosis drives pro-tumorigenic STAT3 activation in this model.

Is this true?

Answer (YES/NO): YES